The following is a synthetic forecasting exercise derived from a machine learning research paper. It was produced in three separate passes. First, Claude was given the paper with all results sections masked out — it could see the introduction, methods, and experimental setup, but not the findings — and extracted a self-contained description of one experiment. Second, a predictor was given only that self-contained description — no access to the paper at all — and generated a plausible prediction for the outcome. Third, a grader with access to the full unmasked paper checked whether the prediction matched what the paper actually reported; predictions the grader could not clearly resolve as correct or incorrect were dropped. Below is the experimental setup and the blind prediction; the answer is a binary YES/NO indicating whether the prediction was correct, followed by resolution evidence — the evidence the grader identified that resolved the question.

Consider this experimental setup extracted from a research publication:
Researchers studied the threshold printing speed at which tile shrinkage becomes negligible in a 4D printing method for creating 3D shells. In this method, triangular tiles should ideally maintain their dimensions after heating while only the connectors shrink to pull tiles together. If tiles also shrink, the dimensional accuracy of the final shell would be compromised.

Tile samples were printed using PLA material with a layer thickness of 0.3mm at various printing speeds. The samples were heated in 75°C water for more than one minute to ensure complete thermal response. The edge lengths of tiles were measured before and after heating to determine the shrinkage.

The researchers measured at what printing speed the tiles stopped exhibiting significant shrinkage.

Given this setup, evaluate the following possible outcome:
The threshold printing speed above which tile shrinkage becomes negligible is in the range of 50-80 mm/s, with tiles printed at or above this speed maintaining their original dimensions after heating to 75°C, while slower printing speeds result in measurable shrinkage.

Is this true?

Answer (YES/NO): YES